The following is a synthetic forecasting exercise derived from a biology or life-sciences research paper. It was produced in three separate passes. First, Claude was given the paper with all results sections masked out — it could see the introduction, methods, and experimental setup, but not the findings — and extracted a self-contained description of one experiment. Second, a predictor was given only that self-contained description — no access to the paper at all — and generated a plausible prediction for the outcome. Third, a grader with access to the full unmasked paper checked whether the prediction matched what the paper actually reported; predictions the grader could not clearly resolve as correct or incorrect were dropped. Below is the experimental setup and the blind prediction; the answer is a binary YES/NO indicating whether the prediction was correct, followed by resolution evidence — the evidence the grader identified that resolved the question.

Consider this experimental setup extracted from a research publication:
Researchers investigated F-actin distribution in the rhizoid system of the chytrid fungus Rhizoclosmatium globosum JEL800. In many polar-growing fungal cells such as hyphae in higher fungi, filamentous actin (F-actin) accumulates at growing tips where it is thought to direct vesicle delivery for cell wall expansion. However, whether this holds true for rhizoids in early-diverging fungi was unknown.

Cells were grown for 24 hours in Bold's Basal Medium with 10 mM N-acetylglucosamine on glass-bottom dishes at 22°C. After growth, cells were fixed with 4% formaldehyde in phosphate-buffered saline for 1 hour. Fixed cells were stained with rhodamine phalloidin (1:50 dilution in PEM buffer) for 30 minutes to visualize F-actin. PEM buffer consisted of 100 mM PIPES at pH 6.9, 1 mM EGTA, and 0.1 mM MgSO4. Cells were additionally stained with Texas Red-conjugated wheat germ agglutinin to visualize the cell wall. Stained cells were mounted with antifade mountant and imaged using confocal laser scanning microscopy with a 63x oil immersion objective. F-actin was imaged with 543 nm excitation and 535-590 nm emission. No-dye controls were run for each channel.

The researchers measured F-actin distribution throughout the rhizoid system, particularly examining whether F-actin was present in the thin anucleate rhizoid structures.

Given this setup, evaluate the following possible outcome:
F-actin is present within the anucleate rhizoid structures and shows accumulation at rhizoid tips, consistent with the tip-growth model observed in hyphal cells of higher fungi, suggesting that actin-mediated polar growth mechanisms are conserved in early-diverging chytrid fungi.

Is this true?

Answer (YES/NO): NO